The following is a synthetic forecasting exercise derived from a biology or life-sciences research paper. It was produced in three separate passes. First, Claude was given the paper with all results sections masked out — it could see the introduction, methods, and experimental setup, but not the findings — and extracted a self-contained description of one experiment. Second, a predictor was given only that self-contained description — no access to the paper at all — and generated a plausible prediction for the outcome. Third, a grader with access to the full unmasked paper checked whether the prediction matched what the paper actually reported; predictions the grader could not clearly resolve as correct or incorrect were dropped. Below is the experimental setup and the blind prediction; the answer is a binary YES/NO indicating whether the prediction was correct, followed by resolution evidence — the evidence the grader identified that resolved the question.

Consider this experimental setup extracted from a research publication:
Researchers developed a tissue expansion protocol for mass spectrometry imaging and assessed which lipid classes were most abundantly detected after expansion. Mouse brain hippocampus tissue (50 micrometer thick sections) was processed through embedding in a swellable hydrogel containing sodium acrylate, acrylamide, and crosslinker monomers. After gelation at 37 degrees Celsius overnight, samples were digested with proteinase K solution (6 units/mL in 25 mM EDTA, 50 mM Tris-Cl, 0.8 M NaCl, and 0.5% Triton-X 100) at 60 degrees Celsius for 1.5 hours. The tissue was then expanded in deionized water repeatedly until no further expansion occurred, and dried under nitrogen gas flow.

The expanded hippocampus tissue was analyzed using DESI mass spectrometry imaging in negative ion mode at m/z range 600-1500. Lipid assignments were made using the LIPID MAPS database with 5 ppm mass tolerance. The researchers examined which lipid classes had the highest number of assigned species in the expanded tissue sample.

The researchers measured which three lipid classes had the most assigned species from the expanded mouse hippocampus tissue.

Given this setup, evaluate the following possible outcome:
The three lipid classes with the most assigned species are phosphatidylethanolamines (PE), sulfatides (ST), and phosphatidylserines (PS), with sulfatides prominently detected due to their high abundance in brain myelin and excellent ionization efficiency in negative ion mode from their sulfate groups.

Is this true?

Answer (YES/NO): NO